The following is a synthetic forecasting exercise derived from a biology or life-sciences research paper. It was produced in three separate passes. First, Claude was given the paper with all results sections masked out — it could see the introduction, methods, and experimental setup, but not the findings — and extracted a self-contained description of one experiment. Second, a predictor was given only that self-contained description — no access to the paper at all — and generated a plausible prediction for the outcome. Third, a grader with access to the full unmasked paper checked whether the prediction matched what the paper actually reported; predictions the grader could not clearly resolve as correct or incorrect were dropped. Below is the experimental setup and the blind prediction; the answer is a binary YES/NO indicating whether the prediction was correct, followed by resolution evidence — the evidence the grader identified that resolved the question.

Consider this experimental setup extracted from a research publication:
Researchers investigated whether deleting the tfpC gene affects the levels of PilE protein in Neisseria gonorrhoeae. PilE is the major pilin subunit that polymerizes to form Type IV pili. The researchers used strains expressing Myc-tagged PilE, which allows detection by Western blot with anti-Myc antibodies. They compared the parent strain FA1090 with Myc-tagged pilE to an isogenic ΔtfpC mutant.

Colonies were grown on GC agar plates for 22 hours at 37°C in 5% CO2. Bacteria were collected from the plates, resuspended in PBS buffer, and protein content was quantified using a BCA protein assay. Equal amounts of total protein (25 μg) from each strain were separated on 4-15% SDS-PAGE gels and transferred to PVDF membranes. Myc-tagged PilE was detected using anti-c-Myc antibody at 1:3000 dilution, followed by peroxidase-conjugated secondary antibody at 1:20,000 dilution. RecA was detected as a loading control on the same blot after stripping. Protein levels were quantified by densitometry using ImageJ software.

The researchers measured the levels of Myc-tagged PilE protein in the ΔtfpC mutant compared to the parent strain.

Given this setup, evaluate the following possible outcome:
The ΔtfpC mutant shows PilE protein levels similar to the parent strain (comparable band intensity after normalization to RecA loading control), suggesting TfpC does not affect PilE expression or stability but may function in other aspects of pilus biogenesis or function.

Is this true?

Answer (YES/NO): NO